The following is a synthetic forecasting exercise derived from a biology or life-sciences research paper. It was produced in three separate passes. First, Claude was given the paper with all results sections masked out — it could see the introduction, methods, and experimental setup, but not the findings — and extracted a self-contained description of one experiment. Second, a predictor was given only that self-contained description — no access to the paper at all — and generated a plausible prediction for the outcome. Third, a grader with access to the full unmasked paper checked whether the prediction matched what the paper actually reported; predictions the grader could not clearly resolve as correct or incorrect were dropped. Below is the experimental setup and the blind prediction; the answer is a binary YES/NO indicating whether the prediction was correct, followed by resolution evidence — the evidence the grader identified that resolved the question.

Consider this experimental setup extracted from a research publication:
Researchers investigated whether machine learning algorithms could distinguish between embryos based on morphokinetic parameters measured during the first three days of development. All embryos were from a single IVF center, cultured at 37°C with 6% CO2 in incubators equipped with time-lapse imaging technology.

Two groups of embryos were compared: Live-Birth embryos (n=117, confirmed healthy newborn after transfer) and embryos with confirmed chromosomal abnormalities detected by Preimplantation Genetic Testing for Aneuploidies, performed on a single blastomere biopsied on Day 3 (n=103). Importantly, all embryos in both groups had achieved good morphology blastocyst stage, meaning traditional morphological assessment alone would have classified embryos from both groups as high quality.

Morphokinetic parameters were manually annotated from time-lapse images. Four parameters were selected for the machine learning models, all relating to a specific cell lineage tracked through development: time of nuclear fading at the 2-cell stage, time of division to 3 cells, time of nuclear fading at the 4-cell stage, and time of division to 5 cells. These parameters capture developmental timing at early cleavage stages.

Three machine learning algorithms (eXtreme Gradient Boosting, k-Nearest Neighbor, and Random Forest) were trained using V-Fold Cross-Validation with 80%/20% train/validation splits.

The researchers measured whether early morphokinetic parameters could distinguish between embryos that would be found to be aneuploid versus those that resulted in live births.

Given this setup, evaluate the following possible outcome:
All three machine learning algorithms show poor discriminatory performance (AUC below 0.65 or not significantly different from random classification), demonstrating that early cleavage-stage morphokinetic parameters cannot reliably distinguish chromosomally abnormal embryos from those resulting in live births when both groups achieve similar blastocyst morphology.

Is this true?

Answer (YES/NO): NO